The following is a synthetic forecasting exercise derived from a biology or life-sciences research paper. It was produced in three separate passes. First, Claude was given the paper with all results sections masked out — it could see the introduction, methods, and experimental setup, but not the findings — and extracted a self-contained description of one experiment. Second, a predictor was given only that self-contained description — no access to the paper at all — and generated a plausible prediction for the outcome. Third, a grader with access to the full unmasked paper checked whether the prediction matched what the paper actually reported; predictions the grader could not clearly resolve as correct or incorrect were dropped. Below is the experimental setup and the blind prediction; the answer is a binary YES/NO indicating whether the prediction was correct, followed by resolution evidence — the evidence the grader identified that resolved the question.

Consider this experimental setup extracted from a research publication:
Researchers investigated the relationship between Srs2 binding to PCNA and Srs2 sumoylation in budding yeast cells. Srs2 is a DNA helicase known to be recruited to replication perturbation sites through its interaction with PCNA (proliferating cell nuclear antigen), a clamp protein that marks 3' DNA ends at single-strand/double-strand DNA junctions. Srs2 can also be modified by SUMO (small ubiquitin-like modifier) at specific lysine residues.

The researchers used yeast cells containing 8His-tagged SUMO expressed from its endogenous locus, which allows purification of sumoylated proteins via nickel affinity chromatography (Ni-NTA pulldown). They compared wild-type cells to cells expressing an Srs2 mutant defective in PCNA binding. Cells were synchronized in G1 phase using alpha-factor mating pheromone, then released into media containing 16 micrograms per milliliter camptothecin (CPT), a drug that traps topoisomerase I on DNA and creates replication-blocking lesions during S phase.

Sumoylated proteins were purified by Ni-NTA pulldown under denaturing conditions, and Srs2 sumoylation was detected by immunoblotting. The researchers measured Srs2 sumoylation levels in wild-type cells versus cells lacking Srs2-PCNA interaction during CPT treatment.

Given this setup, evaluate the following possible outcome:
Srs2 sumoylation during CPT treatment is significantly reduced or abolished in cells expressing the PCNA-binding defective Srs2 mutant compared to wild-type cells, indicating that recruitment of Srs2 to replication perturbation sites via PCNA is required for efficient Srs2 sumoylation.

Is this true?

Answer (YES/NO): YES